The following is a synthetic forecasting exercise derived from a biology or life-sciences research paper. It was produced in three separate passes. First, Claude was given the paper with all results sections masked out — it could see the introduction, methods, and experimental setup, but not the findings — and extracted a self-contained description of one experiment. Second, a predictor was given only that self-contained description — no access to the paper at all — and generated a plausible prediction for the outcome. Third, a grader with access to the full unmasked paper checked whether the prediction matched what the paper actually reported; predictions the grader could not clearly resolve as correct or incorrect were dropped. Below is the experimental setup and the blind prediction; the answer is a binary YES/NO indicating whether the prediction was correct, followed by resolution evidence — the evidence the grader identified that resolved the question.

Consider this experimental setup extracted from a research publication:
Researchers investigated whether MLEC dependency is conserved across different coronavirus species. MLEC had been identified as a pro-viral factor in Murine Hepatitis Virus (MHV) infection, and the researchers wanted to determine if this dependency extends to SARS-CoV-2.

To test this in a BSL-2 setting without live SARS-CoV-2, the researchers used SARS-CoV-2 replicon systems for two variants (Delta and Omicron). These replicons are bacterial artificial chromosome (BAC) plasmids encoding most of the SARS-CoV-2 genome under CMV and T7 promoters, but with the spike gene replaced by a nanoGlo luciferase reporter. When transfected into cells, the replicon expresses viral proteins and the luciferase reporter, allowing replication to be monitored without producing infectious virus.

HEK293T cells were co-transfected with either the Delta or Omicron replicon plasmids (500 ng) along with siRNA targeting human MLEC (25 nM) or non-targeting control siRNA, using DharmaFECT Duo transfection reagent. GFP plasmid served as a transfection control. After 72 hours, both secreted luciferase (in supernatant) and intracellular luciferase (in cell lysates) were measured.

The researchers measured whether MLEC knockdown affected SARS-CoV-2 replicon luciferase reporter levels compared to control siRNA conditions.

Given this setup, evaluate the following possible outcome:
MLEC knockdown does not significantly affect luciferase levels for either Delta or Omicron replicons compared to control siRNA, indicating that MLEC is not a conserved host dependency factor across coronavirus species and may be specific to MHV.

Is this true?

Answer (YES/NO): NO